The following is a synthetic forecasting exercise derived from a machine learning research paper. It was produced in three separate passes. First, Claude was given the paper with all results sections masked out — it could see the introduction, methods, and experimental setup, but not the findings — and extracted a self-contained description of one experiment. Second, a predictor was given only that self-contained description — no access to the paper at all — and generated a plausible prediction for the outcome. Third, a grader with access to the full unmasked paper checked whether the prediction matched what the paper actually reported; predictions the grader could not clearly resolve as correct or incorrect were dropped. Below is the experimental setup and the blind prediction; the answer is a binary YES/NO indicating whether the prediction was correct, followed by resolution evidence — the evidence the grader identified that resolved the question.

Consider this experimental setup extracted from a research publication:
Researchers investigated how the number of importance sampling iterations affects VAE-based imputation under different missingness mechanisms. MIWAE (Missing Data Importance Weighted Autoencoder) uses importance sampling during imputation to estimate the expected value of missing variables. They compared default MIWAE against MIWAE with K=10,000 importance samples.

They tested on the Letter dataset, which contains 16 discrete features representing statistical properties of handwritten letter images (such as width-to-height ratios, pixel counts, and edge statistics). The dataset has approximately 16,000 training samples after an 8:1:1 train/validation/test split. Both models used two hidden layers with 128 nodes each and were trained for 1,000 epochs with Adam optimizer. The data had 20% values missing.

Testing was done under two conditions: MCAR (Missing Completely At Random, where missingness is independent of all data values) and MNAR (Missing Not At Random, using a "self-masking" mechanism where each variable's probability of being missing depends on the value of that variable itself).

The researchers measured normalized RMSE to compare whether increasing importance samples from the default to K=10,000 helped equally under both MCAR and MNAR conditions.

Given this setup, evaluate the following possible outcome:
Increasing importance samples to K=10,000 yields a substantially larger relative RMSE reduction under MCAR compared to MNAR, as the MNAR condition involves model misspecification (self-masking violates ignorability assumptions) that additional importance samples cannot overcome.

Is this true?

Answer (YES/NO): YES